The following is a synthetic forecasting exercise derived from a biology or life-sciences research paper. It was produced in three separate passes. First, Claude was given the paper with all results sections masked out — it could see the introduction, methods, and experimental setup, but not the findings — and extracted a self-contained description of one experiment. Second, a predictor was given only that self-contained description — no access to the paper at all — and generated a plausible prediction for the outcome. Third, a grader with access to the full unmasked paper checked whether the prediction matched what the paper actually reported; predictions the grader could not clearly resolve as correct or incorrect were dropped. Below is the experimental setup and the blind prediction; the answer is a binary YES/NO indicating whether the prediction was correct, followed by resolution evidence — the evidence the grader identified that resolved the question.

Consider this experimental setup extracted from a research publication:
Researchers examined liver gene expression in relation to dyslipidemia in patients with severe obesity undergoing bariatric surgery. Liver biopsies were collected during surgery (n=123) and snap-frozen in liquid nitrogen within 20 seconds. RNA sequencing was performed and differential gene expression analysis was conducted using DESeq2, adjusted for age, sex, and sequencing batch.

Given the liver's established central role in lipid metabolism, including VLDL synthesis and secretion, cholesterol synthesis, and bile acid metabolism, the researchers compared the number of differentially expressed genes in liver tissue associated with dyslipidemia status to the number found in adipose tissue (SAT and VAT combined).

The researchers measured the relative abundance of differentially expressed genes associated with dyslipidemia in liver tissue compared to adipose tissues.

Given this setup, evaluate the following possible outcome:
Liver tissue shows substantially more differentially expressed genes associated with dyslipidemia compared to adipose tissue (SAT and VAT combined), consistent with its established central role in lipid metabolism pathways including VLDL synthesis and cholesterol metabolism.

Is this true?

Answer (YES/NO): NO